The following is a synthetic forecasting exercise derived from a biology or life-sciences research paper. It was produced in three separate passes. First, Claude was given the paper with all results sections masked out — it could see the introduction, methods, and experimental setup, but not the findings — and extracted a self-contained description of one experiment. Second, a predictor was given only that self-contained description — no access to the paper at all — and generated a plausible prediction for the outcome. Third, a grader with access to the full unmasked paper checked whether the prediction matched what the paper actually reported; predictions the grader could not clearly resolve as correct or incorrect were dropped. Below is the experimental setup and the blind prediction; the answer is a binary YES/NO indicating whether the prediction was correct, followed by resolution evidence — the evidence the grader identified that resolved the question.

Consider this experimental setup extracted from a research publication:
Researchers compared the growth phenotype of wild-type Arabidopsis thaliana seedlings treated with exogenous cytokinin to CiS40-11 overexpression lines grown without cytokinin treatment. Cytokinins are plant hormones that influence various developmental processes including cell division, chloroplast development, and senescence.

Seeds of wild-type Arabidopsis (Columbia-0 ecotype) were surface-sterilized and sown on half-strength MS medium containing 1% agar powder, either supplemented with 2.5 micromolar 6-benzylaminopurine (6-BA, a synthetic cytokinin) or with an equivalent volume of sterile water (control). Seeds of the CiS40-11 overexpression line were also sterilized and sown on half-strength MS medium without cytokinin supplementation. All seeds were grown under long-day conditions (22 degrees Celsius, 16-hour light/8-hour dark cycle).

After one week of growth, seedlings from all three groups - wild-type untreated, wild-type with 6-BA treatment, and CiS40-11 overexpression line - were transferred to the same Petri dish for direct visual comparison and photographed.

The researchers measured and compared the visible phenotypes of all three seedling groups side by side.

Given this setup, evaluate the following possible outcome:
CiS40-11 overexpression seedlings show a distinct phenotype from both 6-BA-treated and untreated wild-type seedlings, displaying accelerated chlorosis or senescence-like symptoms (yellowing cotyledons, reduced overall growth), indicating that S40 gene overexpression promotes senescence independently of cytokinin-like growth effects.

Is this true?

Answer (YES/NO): NO